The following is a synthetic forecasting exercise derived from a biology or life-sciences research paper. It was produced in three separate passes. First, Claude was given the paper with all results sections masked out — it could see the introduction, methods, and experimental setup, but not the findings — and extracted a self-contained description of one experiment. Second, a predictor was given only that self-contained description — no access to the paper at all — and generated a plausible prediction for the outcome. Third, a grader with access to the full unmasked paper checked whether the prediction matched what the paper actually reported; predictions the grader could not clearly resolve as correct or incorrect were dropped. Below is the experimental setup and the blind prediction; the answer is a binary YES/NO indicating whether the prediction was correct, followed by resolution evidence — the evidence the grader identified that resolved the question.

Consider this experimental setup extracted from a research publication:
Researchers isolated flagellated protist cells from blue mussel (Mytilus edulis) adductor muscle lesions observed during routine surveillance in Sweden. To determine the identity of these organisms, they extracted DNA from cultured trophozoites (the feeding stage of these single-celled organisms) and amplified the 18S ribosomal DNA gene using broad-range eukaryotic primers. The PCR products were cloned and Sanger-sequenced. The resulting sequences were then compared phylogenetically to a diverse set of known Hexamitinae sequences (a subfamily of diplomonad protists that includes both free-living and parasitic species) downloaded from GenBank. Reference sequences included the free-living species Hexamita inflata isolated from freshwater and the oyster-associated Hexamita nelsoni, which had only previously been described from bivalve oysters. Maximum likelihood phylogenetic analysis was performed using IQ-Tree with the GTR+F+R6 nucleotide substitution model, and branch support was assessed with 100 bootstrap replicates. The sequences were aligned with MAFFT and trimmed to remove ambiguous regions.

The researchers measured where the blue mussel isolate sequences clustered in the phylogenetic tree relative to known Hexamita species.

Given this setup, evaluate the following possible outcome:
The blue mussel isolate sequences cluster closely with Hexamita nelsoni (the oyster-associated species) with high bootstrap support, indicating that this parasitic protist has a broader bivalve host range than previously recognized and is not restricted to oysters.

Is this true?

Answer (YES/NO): YES